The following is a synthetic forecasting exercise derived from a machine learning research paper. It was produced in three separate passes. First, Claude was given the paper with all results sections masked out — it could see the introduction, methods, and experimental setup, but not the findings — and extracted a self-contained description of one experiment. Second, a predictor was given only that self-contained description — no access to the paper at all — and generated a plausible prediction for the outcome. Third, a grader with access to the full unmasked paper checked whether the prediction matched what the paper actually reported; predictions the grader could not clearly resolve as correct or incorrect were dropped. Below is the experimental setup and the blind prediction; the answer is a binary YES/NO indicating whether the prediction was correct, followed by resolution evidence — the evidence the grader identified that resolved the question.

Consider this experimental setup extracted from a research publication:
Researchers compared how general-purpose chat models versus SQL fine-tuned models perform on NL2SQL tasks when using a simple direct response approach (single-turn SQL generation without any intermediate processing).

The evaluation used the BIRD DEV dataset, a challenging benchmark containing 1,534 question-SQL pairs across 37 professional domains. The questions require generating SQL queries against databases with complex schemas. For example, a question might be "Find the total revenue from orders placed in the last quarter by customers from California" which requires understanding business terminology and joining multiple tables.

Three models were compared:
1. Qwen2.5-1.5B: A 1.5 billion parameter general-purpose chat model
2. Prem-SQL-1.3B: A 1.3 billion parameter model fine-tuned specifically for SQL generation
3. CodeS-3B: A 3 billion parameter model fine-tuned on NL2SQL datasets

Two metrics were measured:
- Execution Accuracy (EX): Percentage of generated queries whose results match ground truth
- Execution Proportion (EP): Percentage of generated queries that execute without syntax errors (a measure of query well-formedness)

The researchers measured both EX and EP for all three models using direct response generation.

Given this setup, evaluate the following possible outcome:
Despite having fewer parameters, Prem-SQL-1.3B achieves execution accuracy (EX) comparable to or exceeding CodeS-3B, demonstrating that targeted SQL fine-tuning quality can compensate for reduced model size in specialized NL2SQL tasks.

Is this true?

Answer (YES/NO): YES